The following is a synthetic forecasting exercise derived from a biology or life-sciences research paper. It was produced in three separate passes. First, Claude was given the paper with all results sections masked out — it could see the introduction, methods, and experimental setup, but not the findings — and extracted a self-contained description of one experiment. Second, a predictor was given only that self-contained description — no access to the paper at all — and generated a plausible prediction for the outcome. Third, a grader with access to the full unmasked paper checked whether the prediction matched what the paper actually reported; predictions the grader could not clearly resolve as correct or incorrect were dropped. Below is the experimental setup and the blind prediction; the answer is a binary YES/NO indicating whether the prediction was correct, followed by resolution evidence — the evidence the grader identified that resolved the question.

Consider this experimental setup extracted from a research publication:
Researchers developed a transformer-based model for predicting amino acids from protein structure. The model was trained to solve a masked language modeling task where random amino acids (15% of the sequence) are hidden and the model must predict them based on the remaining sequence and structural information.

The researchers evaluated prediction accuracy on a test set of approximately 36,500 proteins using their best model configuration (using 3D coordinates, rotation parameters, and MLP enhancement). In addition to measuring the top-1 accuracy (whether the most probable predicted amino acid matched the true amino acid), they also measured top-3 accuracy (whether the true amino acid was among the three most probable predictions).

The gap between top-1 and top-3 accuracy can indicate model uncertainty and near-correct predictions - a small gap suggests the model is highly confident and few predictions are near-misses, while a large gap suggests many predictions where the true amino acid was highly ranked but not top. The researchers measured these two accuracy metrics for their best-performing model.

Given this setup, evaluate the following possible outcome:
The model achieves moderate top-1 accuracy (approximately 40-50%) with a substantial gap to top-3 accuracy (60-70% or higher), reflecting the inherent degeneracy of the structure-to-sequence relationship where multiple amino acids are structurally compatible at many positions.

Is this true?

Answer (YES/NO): NO